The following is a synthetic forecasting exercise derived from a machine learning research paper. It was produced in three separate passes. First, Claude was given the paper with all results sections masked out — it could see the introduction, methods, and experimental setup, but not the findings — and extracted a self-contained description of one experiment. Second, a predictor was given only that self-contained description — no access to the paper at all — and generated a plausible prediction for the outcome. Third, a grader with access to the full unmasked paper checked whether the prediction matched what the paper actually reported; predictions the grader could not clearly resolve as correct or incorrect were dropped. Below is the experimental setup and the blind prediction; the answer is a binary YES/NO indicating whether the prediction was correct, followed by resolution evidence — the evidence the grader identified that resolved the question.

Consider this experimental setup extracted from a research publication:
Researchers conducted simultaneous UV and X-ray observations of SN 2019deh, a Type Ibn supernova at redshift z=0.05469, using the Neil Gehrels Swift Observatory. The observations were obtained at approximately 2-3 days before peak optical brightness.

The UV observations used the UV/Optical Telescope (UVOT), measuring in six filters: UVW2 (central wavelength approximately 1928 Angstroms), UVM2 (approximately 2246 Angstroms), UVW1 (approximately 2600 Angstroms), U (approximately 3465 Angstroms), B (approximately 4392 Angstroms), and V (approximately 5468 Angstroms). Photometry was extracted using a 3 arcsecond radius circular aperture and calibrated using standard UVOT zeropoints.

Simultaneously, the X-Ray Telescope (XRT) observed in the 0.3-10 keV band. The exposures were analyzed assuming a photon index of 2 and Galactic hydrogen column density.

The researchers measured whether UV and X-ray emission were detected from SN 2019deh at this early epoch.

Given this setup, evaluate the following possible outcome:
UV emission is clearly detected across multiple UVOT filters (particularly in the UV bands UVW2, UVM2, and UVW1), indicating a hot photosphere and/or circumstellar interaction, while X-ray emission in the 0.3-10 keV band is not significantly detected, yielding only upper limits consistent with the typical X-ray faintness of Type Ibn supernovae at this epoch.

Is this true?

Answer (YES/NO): YES